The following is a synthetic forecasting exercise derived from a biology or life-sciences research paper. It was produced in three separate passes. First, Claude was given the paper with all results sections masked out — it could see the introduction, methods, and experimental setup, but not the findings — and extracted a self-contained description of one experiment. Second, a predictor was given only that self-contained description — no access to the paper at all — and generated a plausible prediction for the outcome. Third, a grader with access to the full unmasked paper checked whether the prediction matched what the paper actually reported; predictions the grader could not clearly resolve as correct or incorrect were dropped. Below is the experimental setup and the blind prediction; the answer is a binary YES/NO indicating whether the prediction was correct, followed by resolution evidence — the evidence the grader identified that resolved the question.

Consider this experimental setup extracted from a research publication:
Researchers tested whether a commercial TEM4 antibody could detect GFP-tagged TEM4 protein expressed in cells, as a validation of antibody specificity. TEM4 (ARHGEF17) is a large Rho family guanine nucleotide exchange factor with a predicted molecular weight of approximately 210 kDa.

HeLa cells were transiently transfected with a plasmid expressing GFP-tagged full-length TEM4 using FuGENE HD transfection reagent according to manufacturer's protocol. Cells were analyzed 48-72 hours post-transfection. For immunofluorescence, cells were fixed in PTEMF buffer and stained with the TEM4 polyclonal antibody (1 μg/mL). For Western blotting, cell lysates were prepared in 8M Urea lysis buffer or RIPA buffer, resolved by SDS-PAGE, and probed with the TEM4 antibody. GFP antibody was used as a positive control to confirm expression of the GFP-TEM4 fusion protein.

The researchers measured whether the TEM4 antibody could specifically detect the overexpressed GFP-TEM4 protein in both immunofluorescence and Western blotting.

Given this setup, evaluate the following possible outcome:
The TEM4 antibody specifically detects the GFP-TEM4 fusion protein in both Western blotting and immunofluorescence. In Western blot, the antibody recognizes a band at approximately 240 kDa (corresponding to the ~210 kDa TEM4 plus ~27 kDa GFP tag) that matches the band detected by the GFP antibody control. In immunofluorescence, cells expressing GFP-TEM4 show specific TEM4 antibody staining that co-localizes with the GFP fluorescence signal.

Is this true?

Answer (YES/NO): NO